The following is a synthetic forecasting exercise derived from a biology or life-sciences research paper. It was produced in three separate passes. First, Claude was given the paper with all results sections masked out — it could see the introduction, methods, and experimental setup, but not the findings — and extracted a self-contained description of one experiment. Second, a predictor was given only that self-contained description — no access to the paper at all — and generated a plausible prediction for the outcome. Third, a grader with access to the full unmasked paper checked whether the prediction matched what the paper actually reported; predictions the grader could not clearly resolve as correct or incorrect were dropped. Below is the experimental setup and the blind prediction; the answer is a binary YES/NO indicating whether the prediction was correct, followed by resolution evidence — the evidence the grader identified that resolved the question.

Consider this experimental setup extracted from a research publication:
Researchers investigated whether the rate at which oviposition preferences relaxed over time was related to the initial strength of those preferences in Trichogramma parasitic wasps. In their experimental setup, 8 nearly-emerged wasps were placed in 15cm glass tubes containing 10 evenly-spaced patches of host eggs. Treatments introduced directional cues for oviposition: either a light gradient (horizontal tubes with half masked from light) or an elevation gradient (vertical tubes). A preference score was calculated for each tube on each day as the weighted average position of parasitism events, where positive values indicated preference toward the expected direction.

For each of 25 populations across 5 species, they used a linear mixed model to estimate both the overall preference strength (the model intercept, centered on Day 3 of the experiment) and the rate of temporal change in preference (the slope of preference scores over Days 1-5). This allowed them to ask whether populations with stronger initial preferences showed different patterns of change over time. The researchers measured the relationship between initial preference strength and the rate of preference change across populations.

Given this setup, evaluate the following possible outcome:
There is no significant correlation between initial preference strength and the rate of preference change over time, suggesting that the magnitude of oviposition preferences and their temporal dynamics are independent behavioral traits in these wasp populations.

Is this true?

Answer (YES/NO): NO